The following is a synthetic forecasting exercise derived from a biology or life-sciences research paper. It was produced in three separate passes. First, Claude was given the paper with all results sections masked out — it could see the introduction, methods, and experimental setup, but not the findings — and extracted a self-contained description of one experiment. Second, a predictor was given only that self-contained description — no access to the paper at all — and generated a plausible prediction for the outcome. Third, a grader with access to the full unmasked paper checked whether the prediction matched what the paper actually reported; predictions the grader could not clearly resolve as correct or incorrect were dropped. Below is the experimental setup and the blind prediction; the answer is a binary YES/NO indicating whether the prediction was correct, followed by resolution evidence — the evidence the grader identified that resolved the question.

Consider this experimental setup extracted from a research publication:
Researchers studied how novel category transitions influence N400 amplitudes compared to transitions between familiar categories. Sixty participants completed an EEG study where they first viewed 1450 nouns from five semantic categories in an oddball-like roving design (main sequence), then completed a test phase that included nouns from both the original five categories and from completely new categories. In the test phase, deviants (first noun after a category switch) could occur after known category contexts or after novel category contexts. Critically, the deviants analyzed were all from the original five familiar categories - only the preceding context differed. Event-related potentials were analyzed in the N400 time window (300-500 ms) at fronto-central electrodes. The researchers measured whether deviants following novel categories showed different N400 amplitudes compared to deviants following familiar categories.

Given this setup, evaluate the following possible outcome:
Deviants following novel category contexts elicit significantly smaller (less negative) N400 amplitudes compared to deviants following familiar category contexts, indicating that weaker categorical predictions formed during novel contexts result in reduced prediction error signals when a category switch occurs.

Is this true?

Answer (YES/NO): NO